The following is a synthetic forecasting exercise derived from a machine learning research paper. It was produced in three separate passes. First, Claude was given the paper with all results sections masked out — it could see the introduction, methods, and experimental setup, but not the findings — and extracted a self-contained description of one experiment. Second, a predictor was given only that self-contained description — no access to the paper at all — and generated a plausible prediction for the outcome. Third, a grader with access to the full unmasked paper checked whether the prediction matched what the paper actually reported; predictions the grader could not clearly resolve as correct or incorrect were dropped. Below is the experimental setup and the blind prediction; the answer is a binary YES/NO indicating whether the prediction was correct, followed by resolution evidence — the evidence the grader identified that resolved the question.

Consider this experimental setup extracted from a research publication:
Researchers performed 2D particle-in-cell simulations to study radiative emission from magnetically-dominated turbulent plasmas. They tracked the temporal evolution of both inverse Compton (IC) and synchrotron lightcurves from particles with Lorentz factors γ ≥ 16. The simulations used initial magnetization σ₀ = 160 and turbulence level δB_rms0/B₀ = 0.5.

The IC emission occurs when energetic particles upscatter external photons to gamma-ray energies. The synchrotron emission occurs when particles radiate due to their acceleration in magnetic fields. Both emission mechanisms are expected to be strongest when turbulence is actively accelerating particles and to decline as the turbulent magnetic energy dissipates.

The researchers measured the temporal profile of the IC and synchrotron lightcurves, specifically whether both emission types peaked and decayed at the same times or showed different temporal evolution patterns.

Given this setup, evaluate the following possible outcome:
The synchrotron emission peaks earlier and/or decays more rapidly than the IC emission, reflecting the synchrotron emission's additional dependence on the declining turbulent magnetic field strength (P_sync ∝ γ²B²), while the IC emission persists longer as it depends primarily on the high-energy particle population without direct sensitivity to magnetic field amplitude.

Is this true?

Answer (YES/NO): NO